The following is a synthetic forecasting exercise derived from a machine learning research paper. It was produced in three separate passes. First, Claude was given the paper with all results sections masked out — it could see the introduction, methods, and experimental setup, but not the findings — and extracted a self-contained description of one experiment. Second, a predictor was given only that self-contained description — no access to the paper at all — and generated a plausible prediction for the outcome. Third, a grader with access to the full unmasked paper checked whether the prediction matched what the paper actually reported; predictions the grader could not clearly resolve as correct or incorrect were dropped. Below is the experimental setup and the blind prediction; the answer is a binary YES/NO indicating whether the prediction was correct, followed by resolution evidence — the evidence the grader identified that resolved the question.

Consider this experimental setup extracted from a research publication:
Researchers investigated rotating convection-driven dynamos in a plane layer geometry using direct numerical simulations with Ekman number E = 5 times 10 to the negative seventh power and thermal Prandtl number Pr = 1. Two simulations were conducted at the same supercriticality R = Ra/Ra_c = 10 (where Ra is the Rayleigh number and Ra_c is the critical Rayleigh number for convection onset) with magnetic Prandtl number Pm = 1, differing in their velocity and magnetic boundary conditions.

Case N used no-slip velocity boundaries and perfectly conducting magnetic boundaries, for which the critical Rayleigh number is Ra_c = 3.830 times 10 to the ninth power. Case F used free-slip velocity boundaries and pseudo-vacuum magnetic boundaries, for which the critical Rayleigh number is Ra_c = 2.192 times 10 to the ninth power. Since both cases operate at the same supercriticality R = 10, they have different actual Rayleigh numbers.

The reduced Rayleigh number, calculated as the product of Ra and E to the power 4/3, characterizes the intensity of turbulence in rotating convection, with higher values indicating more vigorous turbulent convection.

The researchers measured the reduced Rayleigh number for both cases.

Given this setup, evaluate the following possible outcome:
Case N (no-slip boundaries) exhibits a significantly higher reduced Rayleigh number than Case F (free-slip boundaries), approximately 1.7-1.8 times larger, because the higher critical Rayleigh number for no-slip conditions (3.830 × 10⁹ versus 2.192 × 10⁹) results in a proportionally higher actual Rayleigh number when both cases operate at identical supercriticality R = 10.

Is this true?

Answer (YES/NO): NO